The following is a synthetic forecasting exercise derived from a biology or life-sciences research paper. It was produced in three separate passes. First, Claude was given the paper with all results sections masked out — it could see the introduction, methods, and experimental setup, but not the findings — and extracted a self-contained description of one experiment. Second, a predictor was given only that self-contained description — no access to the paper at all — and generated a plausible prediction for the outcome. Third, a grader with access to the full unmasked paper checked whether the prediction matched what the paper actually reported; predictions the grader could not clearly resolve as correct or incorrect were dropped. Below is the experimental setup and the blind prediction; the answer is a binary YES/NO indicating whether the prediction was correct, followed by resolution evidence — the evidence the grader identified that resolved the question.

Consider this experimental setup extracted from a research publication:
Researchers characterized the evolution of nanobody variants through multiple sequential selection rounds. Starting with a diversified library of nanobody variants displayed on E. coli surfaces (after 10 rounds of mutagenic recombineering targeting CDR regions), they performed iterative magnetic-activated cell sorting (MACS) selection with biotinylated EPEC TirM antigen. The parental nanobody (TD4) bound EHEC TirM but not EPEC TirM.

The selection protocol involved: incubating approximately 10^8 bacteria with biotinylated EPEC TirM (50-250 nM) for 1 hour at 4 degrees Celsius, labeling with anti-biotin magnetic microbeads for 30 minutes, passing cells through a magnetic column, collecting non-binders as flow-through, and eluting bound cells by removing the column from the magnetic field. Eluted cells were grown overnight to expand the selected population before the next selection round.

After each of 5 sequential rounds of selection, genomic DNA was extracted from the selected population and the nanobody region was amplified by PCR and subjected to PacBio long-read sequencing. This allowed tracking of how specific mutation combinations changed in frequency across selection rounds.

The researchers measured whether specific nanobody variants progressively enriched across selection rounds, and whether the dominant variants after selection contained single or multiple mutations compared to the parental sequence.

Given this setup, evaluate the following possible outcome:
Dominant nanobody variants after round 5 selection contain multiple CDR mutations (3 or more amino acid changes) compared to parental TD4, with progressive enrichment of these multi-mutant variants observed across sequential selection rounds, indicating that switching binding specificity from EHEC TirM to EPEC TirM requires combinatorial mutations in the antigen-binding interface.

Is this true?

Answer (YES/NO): NO